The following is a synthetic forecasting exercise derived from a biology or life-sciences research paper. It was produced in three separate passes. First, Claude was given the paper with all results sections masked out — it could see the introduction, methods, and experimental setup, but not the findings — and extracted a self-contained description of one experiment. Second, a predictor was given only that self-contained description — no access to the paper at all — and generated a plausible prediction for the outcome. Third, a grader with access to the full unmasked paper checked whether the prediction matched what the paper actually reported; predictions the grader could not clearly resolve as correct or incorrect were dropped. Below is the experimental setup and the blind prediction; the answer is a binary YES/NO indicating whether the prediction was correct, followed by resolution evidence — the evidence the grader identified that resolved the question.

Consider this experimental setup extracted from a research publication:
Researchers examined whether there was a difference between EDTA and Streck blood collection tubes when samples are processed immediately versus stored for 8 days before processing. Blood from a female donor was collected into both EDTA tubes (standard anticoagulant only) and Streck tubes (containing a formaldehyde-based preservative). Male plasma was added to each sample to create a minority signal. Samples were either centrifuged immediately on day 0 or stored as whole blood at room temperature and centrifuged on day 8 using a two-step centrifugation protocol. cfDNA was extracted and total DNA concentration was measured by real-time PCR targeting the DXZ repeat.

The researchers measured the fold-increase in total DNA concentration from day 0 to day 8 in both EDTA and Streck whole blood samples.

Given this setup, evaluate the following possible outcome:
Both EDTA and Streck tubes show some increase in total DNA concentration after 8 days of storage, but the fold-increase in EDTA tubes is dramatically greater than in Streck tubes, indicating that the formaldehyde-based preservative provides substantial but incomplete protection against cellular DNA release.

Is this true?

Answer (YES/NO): NO